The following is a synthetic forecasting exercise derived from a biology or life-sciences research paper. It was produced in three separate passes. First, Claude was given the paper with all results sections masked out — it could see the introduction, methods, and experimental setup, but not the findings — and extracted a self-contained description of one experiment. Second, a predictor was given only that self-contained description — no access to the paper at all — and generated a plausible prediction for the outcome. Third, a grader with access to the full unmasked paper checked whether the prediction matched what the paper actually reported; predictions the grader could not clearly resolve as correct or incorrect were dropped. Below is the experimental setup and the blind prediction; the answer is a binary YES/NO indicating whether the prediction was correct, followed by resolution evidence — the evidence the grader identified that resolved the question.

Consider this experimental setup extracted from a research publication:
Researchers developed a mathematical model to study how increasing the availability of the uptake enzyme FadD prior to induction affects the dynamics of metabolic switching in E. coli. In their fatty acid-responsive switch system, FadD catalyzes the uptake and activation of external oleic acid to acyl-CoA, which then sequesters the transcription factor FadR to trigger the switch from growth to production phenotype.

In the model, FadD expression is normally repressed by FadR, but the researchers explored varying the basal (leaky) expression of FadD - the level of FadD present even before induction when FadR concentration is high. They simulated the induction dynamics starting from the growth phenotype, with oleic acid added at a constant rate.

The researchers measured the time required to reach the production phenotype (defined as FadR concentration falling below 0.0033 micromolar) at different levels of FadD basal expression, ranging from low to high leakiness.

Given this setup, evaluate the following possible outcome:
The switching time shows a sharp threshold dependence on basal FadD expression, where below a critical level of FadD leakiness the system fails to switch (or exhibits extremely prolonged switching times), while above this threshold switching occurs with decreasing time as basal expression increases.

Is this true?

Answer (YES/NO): NO